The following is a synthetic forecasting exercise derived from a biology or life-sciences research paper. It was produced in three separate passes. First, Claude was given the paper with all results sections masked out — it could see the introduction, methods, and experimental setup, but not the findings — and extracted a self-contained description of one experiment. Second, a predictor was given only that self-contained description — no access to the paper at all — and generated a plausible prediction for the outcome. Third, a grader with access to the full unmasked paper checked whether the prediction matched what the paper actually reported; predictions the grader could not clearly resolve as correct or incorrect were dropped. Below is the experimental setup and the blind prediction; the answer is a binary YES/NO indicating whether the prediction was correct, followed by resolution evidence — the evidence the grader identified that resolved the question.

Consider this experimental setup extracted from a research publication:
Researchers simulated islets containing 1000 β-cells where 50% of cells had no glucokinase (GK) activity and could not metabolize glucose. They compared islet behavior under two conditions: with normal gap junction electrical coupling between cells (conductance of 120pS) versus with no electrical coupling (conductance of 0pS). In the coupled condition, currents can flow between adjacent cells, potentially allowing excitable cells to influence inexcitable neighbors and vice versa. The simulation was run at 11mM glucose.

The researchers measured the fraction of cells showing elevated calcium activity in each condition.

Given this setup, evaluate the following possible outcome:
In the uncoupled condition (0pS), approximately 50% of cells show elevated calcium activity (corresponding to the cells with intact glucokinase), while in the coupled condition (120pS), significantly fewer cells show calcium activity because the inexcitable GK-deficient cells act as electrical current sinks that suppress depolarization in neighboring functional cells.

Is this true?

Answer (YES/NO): YES